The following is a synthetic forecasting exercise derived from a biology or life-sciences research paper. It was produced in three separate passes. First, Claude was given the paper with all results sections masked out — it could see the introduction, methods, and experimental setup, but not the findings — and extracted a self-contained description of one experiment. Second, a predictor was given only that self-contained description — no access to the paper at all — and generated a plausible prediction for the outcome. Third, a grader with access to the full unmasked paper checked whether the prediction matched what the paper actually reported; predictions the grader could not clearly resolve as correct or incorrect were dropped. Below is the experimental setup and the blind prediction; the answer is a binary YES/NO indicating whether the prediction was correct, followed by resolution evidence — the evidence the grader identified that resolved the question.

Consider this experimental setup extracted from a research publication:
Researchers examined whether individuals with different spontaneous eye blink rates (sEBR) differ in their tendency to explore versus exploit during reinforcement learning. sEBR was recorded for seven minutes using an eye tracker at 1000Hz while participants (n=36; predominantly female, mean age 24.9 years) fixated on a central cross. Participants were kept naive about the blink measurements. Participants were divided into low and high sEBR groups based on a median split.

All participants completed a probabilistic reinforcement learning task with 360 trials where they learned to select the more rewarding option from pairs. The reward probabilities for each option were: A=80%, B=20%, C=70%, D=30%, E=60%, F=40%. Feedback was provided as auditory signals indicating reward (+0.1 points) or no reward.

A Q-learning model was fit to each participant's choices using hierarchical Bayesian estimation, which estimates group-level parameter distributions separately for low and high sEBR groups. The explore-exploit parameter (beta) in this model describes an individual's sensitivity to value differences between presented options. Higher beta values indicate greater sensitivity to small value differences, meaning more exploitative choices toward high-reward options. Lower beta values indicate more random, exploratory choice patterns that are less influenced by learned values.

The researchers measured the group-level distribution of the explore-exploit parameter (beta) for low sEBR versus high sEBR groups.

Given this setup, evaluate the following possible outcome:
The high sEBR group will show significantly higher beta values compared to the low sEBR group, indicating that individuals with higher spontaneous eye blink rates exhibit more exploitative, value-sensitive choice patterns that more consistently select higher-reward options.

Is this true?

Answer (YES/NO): NO